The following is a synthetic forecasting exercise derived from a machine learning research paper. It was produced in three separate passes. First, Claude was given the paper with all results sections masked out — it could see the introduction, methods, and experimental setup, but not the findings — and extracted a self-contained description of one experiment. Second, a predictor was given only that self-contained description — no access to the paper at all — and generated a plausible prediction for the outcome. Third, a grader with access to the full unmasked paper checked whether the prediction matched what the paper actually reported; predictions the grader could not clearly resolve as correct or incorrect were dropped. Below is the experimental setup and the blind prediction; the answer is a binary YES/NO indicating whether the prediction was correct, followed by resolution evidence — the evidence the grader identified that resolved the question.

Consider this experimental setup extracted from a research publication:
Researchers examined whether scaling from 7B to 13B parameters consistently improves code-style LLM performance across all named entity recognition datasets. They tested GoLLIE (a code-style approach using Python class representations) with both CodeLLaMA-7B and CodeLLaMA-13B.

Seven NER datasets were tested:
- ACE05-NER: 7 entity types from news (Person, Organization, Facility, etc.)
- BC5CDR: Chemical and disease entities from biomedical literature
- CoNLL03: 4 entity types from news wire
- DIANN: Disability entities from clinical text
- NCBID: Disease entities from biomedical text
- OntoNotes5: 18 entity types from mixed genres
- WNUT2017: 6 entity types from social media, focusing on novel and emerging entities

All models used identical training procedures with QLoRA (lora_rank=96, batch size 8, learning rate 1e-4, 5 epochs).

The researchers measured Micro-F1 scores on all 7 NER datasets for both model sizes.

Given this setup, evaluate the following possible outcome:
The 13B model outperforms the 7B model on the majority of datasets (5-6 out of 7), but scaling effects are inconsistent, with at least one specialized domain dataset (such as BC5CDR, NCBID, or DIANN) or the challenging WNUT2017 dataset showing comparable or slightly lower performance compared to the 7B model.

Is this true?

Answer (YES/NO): YES